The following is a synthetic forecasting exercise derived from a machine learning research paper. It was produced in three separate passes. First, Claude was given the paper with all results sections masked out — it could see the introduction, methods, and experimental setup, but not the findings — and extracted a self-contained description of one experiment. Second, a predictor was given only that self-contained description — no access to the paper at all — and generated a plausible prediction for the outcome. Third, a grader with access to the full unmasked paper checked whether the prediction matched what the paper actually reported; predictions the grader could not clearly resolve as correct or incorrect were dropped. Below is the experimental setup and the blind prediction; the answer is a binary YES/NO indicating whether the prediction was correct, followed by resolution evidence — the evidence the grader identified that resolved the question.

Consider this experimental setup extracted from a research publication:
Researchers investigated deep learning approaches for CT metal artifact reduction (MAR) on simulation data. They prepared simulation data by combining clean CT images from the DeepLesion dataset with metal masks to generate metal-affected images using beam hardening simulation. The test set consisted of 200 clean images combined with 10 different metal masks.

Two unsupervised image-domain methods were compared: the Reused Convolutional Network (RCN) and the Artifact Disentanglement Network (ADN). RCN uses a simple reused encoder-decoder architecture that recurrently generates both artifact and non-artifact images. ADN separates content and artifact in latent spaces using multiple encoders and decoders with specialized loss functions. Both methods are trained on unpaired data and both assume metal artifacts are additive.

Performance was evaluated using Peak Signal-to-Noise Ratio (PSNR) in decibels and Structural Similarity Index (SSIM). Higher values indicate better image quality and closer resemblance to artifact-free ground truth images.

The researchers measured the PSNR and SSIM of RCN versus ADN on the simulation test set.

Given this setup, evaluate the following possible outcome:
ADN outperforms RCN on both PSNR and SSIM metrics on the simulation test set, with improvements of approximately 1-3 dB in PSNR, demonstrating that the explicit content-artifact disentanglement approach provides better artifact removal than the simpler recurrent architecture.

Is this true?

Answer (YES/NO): NO